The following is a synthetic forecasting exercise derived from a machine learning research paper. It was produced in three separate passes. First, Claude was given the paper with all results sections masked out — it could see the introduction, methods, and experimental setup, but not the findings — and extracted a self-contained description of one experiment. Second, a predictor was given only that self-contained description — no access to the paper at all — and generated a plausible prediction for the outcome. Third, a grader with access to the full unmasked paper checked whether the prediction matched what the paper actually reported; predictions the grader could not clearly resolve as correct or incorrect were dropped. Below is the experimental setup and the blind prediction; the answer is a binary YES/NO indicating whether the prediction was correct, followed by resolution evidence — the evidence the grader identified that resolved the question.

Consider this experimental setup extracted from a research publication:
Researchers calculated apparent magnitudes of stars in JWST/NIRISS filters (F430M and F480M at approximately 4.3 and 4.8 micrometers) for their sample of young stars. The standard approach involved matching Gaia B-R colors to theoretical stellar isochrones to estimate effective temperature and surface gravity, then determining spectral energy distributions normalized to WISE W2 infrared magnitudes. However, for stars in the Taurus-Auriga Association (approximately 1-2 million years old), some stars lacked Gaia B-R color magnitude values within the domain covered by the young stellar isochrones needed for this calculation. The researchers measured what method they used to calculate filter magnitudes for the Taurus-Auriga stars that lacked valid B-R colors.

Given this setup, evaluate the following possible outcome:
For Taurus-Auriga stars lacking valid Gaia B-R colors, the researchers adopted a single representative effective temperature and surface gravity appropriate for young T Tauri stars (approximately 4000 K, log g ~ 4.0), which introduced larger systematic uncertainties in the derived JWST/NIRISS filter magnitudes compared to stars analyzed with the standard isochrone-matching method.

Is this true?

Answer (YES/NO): NO